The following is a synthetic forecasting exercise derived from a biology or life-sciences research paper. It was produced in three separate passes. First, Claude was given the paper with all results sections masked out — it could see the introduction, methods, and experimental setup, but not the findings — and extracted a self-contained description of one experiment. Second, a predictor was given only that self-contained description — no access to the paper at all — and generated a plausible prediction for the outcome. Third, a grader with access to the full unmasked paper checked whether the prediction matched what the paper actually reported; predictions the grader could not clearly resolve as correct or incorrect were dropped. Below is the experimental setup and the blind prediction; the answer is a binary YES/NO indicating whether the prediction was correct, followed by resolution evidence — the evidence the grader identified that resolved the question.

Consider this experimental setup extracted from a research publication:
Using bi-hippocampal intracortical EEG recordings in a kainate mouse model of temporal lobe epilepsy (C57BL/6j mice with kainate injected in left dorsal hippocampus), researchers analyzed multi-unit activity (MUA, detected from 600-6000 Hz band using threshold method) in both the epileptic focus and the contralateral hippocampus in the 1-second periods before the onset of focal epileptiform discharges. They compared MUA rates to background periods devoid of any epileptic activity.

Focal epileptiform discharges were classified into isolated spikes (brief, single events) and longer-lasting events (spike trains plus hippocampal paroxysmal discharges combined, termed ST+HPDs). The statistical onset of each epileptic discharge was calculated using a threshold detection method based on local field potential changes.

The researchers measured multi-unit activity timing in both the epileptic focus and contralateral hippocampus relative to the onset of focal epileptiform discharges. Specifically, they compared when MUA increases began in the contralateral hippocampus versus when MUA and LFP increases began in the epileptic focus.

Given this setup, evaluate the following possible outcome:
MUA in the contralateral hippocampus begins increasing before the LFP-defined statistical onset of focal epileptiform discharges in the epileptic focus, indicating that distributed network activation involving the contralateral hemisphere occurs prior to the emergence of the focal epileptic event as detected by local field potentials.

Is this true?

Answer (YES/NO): YES